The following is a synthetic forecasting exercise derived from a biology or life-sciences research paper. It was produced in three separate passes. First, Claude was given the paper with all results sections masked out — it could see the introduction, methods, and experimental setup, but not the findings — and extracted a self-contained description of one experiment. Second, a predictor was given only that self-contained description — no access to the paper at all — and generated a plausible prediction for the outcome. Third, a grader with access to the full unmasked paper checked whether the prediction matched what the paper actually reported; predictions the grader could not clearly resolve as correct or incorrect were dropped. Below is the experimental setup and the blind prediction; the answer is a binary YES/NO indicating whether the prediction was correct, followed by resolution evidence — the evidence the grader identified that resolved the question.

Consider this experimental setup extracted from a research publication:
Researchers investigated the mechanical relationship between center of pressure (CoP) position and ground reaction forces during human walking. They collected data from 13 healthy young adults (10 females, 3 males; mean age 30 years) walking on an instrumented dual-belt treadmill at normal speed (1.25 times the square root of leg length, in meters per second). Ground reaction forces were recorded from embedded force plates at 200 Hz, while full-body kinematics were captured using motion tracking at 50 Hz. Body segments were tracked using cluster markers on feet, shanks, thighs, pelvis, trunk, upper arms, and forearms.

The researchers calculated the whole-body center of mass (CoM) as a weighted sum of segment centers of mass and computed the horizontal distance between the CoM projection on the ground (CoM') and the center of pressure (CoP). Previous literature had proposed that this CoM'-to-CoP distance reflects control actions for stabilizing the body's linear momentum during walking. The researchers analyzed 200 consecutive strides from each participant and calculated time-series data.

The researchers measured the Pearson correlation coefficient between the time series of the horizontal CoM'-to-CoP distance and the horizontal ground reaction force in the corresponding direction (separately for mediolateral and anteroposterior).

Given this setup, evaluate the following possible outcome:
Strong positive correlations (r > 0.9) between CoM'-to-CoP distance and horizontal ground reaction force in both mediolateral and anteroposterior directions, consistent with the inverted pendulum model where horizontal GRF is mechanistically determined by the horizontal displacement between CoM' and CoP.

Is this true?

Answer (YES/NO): NO